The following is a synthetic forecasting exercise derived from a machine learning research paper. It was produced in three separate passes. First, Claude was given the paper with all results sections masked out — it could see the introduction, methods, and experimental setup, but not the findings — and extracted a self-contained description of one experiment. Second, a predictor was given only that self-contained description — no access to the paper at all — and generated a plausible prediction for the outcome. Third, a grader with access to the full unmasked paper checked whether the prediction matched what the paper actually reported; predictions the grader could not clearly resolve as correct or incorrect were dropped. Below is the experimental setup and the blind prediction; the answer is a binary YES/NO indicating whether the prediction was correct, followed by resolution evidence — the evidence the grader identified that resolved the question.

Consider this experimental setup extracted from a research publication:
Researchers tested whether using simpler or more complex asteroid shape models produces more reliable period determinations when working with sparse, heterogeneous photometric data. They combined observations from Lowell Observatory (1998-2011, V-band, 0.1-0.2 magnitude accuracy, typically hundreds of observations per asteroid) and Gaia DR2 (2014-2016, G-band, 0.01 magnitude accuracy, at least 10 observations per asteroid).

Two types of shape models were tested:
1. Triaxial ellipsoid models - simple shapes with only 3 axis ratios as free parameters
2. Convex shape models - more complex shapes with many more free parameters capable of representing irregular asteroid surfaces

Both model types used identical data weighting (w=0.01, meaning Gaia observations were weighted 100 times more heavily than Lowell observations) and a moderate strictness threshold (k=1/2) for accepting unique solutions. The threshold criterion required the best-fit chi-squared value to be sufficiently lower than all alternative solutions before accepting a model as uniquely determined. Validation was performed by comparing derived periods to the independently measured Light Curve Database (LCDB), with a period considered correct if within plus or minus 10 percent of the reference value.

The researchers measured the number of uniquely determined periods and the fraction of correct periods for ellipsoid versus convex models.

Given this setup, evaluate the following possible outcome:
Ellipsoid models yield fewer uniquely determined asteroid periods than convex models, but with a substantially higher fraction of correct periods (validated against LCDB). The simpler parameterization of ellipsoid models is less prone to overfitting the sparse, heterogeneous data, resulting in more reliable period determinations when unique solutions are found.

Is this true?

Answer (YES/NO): NO